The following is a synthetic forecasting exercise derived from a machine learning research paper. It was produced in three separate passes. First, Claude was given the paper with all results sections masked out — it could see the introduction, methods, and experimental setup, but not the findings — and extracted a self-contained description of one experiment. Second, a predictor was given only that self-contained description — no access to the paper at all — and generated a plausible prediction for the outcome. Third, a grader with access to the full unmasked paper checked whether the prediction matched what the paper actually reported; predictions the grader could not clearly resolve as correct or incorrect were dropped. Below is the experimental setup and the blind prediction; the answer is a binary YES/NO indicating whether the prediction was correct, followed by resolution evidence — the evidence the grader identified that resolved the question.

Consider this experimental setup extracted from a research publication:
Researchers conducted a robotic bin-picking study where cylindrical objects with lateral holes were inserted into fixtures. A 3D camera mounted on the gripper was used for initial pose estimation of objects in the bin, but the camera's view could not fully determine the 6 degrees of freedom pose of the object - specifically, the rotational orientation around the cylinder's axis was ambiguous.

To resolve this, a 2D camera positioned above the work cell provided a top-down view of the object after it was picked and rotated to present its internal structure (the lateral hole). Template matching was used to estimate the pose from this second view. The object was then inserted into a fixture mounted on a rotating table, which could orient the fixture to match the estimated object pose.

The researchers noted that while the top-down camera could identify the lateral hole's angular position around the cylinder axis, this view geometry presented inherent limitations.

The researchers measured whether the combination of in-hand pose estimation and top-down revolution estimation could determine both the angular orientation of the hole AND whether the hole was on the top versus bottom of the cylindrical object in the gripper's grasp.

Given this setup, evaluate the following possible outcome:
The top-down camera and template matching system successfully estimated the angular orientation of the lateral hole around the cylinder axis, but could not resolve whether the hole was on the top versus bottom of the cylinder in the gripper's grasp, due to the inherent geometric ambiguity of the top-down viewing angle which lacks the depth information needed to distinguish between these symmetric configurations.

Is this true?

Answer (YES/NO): YES